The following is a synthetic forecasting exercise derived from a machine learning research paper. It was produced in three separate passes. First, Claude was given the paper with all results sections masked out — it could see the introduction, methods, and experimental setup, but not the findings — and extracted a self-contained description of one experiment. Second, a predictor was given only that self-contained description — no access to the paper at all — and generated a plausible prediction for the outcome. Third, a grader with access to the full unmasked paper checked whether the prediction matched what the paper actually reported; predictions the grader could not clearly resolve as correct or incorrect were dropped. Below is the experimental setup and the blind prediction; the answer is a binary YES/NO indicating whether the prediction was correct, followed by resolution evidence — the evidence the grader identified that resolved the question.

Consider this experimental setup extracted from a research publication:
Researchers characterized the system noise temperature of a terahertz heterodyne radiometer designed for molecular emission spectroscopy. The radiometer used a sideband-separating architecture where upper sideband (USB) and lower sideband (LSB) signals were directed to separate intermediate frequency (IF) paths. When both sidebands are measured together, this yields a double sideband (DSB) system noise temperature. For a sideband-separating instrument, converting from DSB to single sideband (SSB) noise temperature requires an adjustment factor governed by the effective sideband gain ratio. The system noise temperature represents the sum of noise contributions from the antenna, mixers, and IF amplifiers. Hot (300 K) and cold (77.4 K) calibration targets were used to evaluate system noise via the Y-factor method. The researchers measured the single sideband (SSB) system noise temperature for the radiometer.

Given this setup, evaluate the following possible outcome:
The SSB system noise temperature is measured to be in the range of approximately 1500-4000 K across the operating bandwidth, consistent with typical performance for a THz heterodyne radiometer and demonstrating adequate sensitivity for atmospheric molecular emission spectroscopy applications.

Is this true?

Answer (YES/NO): NO